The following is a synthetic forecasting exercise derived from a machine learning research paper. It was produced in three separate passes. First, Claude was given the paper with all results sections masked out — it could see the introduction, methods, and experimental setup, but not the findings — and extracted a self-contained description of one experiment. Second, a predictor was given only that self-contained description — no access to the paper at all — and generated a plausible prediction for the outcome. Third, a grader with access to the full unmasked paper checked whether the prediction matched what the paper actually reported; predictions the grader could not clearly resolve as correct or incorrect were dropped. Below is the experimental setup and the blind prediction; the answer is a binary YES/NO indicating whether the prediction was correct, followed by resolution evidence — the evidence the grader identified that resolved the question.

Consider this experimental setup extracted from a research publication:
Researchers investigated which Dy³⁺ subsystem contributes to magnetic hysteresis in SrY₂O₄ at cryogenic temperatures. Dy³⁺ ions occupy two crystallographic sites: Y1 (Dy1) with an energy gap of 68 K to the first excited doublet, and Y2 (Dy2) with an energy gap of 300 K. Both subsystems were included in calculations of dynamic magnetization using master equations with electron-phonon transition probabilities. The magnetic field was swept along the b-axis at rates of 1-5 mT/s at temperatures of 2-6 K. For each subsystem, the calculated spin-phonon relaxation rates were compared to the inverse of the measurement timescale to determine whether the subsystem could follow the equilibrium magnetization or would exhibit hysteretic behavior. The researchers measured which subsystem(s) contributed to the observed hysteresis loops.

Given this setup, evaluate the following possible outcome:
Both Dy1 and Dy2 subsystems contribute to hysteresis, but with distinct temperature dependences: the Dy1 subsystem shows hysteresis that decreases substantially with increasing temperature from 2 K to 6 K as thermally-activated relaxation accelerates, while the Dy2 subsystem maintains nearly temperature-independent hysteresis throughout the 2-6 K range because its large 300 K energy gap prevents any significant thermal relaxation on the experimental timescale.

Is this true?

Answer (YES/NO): NO